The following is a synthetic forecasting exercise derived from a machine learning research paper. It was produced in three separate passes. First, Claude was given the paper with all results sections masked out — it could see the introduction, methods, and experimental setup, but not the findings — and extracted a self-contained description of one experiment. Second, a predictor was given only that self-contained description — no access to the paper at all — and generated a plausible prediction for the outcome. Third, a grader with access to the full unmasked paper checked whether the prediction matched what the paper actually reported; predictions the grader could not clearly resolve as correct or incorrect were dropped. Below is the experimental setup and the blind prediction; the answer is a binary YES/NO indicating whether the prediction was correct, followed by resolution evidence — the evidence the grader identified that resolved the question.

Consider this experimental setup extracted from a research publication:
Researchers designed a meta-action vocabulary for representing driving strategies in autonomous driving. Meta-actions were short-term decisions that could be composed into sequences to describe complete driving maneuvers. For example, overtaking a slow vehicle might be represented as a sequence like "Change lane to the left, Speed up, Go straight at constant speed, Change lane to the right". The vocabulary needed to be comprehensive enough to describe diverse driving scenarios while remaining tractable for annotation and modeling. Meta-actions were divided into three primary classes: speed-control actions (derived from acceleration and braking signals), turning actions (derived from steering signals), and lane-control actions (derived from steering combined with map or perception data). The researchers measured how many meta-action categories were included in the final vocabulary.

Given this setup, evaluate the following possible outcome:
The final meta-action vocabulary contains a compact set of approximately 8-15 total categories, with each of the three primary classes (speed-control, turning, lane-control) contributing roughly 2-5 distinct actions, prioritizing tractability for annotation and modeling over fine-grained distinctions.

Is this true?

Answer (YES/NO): NO